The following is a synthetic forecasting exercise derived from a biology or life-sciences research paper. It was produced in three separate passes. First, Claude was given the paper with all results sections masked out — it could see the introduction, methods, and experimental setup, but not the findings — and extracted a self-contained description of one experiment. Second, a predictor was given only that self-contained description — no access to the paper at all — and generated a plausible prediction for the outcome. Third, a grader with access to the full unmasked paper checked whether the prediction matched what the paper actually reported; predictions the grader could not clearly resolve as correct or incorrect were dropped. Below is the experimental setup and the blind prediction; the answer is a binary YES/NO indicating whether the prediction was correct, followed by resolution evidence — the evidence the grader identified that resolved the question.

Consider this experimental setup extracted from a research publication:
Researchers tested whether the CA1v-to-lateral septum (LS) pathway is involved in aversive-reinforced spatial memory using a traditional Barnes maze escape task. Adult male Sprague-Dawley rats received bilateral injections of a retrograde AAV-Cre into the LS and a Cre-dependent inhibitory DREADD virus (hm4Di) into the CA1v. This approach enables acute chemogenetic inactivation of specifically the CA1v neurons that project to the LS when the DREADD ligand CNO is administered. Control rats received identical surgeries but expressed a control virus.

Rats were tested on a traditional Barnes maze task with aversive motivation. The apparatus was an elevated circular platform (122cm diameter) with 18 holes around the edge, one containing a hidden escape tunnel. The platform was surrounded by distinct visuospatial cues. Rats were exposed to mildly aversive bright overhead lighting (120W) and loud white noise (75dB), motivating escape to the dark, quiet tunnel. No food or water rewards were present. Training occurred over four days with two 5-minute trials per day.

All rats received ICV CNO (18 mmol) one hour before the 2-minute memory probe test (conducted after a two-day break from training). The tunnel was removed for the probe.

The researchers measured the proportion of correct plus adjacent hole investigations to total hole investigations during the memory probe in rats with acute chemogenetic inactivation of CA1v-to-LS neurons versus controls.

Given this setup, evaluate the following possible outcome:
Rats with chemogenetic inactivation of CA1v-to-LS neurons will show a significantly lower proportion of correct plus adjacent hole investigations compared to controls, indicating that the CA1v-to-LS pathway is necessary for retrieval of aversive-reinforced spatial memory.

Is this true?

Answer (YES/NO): NO